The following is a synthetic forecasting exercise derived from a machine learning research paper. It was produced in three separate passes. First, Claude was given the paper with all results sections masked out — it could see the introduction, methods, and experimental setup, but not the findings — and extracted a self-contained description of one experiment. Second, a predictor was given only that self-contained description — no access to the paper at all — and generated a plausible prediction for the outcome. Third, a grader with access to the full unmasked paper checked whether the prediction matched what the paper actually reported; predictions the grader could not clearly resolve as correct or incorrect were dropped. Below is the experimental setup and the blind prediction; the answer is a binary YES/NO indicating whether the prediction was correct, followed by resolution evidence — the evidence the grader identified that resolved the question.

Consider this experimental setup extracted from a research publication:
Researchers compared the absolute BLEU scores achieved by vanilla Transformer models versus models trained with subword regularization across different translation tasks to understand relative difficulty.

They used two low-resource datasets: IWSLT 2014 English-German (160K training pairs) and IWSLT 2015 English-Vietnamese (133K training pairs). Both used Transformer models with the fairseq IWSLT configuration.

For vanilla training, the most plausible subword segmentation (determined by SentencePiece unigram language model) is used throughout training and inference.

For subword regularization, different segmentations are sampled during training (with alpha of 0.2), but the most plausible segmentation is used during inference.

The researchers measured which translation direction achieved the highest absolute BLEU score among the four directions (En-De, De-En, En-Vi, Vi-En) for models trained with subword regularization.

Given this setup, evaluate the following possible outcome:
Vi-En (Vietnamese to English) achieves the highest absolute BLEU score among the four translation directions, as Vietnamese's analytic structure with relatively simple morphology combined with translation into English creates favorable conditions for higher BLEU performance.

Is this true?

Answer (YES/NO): NO